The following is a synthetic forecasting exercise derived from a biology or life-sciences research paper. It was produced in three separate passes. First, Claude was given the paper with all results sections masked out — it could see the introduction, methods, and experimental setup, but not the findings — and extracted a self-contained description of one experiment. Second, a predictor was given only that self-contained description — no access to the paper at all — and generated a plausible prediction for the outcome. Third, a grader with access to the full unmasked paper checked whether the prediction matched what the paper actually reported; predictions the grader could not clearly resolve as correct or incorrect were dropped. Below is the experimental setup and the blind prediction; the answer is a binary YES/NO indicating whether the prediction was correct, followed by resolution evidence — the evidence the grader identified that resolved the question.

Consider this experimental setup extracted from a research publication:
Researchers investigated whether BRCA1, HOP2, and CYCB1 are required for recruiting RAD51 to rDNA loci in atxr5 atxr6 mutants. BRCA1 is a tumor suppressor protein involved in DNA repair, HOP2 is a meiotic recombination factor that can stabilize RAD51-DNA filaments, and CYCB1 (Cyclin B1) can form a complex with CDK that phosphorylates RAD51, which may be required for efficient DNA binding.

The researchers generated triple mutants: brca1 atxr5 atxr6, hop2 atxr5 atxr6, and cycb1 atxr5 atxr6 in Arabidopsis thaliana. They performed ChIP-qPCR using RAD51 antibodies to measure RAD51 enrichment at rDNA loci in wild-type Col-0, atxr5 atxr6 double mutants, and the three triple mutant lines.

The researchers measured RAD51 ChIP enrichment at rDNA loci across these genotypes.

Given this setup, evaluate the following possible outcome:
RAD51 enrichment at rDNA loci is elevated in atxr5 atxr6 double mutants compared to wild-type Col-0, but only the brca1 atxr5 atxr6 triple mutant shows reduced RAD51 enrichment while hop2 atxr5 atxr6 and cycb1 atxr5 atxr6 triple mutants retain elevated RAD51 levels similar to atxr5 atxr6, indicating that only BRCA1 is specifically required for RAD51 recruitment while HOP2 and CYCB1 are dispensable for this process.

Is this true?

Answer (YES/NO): NO